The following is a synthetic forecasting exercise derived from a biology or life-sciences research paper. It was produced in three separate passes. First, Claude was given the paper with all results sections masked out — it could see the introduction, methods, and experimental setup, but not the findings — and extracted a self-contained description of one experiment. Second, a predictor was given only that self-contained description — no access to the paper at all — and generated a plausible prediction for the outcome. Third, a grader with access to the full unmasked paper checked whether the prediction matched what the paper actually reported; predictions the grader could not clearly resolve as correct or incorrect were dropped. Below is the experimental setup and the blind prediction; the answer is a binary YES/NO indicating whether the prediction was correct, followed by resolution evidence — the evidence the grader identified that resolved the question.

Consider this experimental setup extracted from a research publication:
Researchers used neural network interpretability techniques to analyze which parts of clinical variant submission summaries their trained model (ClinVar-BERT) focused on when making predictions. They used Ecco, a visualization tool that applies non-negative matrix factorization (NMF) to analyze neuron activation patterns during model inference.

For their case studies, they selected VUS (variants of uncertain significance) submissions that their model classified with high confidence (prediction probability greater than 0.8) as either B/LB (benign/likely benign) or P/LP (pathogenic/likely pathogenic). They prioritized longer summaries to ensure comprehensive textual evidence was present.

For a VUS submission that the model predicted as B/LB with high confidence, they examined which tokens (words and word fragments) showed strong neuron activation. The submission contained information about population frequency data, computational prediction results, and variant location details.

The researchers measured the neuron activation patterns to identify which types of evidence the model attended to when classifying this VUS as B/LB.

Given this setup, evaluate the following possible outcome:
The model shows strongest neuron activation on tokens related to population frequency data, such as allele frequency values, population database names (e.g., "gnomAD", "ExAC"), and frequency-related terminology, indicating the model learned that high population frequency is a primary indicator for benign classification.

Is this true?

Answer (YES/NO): NO